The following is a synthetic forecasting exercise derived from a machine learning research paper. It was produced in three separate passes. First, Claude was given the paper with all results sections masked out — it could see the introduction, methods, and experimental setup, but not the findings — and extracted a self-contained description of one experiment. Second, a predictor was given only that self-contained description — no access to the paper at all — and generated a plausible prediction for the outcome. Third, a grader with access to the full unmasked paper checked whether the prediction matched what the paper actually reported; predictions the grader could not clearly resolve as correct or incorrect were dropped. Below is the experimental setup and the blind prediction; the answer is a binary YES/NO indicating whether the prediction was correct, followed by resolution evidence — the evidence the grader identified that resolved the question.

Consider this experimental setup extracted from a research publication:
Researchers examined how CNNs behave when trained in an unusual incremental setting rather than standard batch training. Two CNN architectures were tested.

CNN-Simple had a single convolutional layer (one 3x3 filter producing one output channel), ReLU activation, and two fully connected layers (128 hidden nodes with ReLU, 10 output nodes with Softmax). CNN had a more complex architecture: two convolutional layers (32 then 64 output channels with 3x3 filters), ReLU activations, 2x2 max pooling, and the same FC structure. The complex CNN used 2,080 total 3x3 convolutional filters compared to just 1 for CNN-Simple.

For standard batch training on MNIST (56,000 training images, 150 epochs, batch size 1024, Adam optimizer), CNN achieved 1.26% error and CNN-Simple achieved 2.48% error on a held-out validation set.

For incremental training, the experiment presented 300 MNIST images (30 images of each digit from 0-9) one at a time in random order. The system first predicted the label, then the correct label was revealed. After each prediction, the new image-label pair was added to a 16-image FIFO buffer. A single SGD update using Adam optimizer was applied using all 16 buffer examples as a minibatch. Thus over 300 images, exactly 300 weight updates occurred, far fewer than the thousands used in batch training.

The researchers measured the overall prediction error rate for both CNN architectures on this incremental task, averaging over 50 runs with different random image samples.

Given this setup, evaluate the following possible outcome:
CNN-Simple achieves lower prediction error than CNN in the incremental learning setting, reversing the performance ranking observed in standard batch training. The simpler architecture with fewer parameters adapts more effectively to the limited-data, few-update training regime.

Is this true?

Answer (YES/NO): NO